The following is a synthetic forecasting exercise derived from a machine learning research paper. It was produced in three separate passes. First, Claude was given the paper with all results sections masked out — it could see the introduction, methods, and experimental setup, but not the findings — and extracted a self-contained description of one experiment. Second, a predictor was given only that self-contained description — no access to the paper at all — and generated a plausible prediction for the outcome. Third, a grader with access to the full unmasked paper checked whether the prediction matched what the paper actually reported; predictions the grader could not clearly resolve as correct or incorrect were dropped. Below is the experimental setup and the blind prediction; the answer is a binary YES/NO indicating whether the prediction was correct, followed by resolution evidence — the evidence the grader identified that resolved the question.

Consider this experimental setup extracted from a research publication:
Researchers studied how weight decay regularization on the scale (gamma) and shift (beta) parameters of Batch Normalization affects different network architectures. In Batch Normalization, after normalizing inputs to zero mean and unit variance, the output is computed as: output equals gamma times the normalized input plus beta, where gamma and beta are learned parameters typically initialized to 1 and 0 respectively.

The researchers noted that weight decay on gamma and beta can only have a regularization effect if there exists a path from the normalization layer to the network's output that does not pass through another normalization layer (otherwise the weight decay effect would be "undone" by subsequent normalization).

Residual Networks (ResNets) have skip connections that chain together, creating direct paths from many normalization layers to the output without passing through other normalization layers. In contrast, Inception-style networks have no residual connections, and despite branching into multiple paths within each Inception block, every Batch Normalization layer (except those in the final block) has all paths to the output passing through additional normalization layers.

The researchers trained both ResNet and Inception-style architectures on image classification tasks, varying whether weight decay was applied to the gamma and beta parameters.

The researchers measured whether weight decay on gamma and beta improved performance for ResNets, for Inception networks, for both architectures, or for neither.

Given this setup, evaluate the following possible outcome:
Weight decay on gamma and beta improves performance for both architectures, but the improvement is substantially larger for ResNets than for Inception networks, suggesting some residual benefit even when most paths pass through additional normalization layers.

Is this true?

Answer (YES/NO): NO